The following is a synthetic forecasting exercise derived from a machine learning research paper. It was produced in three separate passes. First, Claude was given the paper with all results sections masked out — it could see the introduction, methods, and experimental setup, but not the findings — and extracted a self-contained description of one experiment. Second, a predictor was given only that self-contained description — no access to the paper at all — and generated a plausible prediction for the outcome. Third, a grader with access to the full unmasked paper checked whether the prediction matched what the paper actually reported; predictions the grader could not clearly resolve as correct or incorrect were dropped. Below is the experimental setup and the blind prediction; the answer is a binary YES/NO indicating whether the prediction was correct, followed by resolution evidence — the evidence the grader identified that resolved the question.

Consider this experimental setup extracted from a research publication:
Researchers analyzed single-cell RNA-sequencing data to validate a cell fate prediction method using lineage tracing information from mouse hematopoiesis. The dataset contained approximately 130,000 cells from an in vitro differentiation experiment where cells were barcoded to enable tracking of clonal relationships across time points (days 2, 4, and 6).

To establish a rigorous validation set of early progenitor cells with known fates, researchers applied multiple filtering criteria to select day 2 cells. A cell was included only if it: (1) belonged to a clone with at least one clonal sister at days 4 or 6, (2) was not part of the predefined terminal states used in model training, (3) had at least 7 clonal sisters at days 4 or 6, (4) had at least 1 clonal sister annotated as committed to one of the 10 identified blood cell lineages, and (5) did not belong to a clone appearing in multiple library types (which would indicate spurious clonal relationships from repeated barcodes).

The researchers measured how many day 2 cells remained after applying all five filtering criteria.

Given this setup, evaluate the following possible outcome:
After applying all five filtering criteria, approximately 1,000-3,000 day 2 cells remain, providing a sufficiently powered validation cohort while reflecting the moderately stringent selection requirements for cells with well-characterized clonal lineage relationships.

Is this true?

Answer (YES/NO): NO